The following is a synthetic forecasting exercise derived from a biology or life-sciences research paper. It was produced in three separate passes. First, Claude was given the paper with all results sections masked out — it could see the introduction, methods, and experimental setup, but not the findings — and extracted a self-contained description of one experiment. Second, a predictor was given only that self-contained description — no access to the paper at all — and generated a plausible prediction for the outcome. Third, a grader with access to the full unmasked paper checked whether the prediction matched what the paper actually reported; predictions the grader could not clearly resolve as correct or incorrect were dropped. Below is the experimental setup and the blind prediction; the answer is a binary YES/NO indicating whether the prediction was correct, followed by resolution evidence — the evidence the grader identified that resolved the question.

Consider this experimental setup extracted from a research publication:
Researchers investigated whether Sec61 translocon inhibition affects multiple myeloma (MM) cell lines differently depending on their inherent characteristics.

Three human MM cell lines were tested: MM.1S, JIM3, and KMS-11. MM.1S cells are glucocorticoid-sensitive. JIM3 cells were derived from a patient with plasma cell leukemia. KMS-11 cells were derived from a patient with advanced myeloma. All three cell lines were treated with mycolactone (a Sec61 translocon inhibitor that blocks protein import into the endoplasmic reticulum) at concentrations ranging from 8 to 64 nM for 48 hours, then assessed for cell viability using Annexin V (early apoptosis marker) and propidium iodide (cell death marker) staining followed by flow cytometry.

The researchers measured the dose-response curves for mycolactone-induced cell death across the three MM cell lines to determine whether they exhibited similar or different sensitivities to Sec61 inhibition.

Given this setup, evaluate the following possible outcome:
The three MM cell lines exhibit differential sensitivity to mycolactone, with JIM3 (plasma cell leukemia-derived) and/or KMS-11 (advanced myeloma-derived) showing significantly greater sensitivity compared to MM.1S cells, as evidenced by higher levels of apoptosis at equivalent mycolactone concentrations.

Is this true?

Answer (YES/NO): YES